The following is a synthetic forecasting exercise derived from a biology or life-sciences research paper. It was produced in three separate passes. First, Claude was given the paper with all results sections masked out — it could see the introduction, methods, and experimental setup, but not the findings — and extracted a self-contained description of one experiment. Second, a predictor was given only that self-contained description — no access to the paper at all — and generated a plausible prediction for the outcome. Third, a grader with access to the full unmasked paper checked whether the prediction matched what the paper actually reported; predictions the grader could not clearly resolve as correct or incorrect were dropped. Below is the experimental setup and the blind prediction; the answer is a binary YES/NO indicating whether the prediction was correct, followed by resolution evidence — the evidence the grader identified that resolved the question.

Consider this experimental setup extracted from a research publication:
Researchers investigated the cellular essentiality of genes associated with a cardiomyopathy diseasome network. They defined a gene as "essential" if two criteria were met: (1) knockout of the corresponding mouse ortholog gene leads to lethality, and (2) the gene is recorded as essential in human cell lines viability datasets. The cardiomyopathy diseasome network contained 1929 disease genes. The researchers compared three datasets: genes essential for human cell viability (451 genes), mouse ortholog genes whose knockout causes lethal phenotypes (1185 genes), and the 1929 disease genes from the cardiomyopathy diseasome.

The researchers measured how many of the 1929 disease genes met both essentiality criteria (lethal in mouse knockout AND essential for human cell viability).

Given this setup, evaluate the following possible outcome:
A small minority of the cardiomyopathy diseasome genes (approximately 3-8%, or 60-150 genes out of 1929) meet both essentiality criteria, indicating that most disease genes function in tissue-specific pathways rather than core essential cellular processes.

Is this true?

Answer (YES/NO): NO